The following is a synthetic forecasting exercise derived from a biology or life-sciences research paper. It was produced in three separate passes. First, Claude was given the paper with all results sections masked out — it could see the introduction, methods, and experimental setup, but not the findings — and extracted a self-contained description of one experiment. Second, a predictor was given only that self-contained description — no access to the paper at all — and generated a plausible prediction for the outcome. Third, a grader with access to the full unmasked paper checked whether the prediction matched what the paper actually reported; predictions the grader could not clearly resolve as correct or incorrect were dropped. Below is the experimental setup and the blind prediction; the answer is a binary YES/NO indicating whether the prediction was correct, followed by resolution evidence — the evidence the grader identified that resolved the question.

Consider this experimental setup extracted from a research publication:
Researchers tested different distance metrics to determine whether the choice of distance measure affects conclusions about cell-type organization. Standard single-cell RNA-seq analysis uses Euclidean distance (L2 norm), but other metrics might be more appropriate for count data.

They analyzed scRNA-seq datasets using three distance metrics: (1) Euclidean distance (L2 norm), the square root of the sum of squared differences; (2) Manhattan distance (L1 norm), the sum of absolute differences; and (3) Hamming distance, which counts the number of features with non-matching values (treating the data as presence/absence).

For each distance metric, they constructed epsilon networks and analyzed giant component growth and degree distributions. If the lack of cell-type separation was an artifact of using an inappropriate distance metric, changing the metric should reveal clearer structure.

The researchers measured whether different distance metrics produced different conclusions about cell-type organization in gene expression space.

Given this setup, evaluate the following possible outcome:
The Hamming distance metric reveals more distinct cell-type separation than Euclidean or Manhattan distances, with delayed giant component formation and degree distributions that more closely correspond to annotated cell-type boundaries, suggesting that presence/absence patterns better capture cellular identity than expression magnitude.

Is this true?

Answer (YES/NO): NO